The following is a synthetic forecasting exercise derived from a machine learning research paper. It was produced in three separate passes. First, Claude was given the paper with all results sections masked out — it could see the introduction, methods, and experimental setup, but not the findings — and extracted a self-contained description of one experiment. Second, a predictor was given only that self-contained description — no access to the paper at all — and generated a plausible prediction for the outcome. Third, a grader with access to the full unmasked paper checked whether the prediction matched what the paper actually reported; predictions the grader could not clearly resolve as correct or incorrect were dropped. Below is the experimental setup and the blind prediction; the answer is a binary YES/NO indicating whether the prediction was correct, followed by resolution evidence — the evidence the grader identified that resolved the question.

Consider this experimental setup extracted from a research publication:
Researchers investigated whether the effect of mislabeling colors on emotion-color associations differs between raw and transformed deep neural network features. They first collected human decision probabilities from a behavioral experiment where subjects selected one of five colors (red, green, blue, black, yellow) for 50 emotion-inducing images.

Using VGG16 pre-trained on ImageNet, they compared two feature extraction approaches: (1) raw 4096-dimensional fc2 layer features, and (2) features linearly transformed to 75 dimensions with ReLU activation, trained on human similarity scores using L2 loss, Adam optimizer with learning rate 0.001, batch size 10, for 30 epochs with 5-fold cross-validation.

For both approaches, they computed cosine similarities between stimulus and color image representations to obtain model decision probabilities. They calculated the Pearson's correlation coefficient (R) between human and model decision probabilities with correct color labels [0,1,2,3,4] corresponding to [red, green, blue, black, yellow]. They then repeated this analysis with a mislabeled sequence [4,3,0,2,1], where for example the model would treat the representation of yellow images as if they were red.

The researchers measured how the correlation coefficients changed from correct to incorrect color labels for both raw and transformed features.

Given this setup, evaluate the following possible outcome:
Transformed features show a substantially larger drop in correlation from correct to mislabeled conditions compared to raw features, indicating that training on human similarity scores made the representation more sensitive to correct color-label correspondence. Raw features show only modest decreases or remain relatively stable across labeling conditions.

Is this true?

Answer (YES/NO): NO